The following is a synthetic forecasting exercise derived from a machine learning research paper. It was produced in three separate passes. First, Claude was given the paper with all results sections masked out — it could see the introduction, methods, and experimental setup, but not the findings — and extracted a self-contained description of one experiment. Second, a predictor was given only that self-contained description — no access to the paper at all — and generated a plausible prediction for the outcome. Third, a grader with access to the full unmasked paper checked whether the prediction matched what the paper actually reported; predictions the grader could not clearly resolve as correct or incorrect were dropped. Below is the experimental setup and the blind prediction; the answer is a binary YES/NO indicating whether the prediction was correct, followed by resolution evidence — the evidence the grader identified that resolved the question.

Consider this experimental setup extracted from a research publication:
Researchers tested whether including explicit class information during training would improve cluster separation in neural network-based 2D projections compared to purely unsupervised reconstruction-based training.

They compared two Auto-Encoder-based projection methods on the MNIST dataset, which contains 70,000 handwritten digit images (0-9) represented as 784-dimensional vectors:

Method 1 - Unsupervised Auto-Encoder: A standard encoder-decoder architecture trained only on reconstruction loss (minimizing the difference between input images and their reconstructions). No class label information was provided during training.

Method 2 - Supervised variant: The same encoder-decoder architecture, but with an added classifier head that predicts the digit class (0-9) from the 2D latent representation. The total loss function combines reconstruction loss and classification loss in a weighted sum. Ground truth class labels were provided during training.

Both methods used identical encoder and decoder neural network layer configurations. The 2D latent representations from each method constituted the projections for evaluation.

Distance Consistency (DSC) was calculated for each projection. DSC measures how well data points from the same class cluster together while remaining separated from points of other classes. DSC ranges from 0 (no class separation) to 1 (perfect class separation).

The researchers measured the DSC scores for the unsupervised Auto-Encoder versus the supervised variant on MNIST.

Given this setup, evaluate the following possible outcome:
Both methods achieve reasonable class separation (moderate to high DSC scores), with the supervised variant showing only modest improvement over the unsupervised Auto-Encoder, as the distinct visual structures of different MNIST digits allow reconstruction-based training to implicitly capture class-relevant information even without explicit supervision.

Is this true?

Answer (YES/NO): NO